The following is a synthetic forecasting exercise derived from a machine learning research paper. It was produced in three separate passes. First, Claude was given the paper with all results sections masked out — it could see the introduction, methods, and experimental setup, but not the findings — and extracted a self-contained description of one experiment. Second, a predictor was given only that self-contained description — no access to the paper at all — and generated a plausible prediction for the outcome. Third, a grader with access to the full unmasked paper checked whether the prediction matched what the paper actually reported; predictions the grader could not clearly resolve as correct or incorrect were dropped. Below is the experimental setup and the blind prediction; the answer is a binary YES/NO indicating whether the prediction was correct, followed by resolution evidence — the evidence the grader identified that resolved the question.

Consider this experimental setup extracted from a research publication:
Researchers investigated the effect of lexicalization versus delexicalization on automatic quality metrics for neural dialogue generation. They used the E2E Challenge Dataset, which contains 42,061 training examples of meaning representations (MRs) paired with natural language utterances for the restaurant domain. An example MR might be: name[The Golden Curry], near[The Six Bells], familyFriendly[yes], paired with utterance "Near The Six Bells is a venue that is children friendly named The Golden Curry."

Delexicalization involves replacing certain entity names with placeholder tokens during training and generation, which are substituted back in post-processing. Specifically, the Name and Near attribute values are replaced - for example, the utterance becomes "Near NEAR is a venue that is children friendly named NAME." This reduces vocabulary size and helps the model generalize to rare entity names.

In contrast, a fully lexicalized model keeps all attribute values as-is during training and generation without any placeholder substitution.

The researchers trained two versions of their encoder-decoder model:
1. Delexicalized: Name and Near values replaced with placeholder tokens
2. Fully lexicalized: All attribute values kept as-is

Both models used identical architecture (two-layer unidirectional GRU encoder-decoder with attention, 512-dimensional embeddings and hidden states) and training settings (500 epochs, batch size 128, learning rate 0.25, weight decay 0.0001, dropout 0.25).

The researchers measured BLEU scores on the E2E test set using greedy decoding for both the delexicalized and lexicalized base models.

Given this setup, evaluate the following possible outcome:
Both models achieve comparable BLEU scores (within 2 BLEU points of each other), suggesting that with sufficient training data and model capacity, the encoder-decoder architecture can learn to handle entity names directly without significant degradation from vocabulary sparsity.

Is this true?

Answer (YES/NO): NO